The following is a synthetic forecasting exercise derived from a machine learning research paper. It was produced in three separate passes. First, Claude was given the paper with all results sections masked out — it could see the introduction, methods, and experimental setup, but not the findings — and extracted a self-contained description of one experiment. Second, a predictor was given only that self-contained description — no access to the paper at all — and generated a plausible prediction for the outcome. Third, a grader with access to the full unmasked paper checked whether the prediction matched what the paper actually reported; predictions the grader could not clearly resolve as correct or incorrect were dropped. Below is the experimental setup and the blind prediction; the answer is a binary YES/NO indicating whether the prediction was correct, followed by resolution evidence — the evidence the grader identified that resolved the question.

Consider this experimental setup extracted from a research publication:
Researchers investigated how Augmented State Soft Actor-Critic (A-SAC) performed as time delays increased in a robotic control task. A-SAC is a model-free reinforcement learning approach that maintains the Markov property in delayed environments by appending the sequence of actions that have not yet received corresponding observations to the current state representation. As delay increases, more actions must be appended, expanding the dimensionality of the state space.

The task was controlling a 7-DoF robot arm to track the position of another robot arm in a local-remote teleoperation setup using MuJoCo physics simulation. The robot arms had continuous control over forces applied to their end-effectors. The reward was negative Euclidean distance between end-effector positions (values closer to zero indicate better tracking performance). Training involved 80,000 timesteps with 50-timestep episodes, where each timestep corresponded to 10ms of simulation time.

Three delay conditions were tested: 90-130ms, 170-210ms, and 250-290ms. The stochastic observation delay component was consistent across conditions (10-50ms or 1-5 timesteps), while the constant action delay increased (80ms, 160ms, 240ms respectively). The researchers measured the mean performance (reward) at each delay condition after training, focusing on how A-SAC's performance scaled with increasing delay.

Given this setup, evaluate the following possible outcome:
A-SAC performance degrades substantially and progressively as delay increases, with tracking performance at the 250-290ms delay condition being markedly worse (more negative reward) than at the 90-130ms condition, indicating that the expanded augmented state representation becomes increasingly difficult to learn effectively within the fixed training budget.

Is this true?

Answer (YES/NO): NO